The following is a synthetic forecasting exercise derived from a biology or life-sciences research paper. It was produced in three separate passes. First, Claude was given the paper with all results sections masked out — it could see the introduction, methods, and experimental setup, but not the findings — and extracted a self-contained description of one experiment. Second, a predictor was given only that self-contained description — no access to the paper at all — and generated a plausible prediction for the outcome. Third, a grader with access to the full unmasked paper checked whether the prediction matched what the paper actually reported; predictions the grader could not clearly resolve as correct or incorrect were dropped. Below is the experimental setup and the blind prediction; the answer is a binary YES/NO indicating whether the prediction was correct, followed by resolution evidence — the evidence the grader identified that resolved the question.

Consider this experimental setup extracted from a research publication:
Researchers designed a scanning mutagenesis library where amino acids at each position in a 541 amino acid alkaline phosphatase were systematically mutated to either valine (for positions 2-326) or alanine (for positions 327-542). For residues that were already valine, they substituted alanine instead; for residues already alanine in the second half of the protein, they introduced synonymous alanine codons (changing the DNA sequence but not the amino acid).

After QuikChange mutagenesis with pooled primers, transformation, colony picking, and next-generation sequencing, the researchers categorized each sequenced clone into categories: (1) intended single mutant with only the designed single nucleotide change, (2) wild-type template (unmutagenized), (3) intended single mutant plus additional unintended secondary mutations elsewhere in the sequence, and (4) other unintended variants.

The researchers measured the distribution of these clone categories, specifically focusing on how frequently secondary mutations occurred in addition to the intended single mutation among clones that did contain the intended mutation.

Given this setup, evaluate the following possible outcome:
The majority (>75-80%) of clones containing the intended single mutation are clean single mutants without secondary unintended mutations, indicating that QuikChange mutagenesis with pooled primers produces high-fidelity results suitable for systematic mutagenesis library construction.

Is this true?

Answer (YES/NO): NO